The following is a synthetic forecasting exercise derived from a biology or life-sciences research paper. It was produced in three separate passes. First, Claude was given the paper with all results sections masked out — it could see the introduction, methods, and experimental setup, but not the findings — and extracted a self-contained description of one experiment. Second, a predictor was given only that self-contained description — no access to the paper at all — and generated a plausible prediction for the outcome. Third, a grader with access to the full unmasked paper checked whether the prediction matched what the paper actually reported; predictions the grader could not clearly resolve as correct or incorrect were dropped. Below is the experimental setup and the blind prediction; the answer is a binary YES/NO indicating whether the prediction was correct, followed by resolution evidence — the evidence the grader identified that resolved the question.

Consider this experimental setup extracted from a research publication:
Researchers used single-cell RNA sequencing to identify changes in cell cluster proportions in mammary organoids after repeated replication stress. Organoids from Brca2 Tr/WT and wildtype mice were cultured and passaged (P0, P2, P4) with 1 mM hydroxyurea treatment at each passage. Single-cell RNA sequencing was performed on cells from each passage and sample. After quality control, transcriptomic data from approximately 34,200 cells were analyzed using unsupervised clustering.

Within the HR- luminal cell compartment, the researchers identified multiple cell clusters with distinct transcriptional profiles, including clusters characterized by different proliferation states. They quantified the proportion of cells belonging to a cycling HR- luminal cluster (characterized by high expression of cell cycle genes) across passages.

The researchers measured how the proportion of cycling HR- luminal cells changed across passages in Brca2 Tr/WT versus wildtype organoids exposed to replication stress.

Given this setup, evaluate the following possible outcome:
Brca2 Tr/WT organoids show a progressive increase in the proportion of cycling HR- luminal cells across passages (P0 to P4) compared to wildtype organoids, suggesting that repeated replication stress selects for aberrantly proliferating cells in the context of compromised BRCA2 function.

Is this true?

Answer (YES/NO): YES